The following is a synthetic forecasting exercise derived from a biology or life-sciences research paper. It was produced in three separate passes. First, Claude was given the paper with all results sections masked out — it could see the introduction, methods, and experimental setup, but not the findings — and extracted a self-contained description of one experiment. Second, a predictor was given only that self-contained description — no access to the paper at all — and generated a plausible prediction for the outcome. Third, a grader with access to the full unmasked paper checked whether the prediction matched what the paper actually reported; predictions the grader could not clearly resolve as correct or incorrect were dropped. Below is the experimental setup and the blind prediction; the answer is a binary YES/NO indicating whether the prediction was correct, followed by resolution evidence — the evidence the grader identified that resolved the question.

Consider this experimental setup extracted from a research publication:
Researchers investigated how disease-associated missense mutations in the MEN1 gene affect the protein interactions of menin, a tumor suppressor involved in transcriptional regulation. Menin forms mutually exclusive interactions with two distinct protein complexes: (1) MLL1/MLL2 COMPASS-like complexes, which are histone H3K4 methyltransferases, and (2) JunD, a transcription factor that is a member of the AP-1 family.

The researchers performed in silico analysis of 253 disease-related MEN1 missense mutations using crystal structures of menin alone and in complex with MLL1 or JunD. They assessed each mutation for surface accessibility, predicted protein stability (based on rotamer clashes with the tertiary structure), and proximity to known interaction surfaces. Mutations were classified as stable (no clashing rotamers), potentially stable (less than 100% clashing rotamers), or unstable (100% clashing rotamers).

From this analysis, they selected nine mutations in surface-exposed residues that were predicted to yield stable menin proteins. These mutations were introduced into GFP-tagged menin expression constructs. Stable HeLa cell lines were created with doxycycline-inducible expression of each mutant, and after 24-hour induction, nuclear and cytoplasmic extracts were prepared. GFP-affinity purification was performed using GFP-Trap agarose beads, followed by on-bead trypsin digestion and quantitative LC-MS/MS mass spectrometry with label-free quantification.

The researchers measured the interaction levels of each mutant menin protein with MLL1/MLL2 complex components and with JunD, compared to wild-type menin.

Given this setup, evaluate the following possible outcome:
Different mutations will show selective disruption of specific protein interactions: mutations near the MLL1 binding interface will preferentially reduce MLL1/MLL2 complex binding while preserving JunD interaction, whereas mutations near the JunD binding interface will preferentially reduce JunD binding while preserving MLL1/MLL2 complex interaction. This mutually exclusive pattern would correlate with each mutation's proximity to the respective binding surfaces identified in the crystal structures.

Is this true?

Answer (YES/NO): NO